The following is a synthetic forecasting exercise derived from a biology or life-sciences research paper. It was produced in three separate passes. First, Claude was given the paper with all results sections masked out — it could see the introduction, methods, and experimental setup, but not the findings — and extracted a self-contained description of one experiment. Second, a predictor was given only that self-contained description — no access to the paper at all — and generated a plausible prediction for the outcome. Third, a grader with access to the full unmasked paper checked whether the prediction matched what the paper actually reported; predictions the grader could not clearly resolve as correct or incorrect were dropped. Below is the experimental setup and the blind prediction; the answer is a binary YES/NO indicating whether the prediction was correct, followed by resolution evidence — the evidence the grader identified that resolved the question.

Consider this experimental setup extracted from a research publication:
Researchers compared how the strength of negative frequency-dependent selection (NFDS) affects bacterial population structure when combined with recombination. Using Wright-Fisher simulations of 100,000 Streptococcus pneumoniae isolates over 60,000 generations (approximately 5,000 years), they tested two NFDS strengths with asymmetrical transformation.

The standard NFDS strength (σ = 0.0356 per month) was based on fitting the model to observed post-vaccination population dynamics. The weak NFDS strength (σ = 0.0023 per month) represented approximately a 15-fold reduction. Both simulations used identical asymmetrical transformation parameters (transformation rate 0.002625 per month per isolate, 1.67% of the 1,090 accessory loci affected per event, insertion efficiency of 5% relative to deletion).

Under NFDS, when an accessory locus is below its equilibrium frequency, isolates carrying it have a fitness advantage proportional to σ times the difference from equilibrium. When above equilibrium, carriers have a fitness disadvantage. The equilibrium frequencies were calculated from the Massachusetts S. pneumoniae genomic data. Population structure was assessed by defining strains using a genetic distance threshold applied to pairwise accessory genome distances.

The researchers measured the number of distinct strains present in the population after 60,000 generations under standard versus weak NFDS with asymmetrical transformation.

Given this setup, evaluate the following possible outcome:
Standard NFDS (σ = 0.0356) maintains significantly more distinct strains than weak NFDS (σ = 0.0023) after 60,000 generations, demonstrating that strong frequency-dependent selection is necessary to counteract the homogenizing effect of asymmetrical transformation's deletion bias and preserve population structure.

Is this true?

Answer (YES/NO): NO